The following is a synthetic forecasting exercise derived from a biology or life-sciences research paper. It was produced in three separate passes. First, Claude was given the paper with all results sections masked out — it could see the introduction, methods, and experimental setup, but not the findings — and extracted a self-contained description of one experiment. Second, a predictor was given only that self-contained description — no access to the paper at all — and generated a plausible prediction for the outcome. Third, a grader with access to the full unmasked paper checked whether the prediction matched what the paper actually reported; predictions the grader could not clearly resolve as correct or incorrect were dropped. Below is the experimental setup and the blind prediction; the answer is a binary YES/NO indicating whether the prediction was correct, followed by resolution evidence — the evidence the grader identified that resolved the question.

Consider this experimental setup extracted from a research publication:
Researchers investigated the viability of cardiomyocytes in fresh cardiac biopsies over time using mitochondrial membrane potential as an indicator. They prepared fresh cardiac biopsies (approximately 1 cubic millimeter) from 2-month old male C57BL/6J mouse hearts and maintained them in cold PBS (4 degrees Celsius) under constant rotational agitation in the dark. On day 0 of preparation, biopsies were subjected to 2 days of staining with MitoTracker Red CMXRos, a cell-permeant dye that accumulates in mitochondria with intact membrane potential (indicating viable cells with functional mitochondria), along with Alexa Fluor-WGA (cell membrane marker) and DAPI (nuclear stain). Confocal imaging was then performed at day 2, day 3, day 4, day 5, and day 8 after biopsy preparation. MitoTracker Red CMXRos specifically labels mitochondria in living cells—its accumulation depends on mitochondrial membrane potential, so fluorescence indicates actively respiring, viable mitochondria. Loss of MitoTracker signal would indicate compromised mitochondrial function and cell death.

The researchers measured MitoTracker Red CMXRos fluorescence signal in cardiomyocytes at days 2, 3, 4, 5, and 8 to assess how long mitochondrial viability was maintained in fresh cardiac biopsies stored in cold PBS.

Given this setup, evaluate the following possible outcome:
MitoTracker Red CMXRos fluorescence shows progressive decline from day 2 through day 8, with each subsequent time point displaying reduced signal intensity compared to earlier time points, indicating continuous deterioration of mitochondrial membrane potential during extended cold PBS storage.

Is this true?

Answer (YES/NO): NO